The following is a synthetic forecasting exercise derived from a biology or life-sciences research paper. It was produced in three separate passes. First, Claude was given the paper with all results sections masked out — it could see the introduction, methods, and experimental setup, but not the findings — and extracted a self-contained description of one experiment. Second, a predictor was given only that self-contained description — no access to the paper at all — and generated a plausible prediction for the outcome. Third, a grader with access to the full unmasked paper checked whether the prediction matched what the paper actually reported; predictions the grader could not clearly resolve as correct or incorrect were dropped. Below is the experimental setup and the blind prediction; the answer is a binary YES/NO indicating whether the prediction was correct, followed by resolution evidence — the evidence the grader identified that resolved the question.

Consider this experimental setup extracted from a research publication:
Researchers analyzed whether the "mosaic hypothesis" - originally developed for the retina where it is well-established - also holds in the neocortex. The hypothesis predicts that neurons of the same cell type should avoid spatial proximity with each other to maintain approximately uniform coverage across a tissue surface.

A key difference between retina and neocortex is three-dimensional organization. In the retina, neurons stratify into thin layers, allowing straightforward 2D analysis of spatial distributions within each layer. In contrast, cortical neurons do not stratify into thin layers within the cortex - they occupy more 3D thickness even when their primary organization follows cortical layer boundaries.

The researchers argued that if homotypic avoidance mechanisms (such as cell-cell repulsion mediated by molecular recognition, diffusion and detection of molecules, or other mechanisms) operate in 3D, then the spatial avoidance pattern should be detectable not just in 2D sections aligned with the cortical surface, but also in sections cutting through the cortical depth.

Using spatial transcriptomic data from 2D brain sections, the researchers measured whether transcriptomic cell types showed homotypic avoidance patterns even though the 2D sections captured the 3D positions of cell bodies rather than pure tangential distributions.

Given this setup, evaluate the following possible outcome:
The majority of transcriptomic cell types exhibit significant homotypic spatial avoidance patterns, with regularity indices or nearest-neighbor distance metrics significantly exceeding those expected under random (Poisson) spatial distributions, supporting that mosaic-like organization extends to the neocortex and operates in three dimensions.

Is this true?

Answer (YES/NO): YES